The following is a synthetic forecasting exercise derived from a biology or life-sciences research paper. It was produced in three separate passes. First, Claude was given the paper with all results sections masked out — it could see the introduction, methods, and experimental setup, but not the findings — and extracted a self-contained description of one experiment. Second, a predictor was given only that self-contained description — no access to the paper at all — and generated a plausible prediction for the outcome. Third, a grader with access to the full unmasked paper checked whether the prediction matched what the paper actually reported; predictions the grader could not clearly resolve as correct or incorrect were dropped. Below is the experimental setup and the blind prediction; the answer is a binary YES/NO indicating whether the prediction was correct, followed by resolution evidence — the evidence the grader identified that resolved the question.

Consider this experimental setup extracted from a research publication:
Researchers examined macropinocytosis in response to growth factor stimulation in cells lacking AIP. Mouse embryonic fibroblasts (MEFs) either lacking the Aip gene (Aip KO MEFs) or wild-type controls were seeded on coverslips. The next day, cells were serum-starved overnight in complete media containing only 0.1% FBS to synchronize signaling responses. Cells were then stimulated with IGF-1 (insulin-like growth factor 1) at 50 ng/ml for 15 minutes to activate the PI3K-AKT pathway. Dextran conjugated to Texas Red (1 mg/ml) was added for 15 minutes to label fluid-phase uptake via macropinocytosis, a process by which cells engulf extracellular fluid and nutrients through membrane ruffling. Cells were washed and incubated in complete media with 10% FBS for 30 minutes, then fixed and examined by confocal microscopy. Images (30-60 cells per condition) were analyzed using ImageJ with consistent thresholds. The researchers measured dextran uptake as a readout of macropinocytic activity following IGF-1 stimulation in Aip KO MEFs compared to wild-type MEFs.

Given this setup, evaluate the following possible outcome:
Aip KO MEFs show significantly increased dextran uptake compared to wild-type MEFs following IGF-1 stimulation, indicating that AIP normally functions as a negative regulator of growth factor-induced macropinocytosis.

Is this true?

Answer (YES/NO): NO